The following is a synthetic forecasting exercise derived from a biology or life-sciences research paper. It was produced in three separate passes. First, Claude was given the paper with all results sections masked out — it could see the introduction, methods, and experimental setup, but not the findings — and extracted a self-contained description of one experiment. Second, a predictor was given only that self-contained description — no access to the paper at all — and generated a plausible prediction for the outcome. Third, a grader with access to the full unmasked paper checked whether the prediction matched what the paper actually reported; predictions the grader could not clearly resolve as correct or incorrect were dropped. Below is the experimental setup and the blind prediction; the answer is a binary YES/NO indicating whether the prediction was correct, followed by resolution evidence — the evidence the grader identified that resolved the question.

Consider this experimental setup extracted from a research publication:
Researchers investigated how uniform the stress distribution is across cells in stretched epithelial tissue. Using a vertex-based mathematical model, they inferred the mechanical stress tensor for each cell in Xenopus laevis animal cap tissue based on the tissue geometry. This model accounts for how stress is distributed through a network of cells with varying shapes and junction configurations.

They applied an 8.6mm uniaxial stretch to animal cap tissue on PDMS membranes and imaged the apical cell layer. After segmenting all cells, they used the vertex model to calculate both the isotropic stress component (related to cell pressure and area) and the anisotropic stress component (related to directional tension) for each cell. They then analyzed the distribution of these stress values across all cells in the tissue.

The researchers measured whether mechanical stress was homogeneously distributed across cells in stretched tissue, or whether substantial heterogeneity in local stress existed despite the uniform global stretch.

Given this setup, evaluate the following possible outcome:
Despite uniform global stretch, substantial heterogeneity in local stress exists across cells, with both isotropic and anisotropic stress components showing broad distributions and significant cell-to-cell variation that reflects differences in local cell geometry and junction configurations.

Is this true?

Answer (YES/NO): YES